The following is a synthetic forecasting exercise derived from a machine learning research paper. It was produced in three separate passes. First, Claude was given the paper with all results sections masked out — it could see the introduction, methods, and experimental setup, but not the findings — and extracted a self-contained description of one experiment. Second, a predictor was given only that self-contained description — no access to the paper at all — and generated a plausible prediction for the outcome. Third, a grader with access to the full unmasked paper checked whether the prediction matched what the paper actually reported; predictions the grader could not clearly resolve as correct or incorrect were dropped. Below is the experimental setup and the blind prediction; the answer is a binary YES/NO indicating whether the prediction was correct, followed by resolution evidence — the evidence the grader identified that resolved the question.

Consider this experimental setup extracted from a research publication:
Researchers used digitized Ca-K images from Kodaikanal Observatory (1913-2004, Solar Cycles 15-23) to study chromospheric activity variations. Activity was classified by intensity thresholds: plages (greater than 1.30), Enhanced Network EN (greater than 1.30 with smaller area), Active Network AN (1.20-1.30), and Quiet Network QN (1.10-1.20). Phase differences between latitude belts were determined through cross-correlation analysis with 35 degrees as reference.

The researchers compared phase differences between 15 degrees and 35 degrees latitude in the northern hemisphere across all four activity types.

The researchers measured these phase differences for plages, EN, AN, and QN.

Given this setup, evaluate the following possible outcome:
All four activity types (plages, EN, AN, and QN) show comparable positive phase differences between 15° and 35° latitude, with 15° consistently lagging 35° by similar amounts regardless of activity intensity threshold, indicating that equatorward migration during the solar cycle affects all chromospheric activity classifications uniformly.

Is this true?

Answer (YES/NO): NO